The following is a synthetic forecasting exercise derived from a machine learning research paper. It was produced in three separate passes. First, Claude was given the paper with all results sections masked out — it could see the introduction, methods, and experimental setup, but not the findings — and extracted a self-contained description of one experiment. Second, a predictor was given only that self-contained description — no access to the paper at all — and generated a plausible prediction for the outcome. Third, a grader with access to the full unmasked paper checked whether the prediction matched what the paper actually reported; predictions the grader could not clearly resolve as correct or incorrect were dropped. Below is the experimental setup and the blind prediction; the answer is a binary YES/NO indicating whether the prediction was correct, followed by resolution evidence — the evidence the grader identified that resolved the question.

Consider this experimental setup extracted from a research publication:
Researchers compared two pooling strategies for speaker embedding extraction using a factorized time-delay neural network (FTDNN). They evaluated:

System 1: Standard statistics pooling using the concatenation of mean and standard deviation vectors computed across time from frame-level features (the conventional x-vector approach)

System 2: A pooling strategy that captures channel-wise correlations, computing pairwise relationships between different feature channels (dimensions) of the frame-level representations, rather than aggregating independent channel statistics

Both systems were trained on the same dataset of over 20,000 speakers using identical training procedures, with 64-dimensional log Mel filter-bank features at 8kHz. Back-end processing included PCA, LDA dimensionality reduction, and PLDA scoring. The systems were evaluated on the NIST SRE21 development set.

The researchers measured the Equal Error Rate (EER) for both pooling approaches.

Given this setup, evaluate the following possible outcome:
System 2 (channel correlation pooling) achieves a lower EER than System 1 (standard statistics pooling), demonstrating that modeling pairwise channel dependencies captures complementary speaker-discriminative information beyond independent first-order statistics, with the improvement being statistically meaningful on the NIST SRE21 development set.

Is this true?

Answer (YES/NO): YES